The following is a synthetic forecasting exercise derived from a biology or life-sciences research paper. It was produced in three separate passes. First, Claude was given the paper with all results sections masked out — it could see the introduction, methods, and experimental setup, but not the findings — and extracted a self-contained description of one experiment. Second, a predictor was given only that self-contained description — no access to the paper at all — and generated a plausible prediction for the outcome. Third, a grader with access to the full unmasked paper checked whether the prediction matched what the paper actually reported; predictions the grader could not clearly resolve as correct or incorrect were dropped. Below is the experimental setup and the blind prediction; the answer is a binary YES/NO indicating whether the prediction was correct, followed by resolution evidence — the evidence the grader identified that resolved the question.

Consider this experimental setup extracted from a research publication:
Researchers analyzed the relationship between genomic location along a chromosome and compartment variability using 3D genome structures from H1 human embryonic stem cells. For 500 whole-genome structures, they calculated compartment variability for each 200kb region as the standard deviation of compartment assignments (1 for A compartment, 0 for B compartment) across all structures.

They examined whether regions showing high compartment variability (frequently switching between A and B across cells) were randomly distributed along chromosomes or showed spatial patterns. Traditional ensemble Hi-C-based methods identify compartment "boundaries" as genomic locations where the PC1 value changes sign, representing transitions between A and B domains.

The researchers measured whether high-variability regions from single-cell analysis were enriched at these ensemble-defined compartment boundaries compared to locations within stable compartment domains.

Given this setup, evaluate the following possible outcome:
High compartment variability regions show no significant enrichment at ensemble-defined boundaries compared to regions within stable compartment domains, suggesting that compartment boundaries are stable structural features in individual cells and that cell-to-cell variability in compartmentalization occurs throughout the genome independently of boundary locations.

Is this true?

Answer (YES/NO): NO